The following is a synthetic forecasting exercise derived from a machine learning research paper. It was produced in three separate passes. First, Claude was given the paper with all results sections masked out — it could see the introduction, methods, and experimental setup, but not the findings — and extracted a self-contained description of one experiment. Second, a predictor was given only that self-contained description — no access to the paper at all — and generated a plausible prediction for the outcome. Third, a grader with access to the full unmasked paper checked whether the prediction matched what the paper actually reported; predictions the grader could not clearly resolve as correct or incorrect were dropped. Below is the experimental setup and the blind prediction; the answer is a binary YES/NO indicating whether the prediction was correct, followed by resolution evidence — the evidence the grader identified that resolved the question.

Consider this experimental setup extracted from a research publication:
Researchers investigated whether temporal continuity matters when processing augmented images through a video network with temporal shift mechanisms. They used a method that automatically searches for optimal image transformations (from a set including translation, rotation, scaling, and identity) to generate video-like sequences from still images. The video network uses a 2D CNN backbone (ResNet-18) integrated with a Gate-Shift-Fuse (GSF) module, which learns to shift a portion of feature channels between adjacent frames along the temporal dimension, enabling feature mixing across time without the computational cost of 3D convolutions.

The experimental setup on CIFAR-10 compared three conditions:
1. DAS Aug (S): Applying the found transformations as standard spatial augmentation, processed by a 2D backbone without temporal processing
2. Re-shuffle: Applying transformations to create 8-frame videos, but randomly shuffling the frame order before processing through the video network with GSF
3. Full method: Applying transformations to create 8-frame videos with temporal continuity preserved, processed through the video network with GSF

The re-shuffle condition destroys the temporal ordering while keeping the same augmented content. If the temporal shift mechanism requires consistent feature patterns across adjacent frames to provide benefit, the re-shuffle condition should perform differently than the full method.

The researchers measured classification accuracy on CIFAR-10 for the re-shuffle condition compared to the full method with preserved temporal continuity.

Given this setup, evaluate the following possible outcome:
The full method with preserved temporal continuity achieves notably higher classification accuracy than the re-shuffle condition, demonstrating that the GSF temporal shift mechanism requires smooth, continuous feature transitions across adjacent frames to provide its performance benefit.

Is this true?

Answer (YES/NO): YES